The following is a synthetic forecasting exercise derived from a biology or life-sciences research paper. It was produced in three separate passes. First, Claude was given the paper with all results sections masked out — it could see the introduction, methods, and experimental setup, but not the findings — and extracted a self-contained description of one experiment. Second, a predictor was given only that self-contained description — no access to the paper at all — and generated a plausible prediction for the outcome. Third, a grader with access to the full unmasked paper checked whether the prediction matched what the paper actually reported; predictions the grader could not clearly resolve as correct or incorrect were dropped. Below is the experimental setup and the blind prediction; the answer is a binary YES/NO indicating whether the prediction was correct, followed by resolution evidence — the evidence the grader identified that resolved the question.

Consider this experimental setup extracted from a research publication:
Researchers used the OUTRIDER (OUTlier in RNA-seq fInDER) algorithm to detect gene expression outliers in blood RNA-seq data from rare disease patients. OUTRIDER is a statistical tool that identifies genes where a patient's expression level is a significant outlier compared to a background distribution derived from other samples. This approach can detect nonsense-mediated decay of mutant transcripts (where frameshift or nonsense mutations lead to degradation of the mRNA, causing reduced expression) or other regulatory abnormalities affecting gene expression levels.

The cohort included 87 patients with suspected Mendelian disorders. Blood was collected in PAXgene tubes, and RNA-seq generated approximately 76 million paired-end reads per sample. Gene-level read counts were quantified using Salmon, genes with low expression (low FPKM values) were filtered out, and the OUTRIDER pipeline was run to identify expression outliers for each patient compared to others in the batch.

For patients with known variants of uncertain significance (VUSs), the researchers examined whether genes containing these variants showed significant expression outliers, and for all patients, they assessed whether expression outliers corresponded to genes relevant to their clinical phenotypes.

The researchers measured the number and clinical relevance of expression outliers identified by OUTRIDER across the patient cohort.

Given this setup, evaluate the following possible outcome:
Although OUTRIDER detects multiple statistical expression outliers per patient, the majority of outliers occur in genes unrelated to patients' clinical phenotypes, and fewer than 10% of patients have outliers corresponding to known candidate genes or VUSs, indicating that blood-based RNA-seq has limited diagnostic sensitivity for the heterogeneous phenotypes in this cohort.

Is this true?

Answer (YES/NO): YES